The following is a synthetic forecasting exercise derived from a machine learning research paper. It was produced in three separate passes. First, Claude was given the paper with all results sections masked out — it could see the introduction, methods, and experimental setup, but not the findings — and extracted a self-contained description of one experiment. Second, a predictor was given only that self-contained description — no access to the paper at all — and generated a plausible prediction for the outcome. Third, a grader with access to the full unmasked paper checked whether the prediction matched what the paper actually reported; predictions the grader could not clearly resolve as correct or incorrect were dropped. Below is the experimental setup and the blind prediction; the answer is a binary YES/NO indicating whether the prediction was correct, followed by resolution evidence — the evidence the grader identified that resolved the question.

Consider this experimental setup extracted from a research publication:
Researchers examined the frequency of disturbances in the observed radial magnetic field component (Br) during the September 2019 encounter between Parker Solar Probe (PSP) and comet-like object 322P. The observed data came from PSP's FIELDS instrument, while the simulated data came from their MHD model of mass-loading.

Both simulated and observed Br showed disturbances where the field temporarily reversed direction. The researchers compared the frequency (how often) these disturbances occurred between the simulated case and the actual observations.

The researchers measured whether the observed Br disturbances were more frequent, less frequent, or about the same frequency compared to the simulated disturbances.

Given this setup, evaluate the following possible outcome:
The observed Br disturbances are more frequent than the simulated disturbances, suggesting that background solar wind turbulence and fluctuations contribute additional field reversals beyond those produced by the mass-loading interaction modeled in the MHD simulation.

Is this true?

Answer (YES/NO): YES